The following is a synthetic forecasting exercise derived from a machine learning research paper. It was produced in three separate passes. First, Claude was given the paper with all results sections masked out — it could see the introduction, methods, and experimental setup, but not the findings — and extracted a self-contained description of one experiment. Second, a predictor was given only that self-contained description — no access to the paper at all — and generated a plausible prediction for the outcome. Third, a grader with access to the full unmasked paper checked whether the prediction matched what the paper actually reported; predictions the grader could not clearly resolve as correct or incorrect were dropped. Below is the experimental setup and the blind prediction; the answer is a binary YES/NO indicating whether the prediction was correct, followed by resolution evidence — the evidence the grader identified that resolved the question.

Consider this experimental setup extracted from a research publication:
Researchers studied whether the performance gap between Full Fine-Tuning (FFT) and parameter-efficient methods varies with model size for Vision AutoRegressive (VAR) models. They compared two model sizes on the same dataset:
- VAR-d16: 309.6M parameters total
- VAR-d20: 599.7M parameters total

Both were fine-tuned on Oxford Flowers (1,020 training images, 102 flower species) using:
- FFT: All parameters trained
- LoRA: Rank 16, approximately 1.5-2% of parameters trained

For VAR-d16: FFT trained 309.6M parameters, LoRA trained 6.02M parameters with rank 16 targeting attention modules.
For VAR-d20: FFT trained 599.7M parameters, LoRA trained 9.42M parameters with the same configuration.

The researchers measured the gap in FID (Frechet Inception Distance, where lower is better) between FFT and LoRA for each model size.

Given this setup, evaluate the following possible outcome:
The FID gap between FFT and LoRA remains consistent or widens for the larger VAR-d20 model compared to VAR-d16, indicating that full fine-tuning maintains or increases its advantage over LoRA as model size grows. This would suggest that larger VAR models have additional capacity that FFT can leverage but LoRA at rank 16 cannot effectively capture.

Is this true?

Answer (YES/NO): NO